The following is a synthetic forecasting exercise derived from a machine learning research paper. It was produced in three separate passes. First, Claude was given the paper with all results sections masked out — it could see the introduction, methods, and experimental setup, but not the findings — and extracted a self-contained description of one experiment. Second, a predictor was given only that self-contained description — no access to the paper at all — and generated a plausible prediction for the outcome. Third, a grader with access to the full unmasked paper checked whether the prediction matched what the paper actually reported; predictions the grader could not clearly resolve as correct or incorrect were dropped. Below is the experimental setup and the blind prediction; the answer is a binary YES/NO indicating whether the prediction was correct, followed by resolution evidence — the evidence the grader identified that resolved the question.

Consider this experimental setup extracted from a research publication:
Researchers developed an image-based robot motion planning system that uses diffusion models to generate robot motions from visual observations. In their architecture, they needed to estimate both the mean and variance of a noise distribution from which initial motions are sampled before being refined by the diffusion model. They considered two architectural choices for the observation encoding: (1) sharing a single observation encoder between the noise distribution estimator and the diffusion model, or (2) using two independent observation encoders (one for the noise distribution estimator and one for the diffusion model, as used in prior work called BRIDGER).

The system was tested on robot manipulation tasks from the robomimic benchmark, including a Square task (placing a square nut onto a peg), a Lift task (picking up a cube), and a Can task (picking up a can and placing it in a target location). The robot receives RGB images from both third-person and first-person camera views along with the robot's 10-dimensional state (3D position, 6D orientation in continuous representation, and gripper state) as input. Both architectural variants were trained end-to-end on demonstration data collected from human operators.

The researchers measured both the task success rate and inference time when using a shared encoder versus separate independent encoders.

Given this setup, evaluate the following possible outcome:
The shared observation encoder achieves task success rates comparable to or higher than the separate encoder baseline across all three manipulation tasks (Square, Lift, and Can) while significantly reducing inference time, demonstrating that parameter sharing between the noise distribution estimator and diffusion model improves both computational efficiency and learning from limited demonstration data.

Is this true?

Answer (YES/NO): NO